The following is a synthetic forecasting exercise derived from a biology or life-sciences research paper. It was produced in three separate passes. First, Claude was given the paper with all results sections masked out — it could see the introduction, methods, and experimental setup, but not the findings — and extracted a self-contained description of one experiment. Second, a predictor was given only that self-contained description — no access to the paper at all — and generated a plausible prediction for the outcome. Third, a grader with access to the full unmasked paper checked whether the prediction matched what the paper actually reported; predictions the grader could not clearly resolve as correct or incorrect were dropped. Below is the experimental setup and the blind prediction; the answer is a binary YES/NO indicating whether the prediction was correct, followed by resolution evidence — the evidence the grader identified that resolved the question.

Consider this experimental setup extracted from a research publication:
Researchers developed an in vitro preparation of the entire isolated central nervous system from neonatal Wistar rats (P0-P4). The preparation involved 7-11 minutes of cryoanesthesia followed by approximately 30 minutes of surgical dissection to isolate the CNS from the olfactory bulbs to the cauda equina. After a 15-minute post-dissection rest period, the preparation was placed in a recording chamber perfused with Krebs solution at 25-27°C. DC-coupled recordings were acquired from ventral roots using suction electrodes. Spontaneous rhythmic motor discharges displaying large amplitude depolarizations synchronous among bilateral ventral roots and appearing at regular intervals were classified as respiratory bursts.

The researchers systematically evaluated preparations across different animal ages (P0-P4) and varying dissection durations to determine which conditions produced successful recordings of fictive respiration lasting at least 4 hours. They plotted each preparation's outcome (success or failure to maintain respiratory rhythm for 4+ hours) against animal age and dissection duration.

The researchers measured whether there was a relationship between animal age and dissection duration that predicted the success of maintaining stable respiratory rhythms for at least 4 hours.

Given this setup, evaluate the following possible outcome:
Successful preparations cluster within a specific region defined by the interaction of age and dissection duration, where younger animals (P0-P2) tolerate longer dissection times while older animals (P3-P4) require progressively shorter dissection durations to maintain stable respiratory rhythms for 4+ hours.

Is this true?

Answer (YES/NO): NO